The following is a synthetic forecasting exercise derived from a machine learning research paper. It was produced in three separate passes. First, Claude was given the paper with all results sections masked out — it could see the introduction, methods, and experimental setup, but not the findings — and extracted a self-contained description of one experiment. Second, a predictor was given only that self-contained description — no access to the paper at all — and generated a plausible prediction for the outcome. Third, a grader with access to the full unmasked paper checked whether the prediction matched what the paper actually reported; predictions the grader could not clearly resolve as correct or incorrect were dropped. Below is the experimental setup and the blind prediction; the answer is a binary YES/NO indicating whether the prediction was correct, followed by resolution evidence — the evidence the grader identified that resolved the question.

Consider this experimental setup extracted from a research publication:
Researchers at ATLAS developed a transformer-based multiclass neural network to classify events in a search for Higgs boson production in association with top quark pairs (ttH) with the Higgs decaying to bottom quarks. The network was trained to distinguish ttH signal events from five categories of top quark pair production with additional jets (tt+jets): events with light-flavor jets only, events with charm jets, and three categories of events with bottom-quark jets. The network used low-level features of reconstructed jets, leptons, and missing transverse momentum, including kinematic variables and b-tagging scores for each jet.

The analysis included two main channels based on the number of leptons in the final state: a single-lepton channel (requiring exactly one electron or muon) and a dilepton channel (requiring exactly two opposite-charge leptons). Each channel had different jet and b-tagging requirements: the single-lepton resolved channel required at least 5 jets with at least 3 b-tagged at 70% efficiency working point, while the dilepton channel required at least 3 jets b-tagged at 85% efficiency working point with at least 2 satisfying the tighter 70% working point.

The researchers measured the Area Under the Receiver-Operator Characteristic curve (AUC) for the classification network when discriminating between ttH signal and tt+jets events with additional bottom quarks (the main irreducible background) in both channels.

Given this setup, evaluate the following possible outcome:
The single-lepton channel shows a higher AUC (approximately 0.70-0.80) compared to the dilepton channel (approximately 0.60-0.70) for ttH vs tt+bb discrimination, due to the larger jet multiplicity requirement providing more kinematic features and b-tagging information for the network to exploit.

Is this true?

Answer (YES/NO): NO